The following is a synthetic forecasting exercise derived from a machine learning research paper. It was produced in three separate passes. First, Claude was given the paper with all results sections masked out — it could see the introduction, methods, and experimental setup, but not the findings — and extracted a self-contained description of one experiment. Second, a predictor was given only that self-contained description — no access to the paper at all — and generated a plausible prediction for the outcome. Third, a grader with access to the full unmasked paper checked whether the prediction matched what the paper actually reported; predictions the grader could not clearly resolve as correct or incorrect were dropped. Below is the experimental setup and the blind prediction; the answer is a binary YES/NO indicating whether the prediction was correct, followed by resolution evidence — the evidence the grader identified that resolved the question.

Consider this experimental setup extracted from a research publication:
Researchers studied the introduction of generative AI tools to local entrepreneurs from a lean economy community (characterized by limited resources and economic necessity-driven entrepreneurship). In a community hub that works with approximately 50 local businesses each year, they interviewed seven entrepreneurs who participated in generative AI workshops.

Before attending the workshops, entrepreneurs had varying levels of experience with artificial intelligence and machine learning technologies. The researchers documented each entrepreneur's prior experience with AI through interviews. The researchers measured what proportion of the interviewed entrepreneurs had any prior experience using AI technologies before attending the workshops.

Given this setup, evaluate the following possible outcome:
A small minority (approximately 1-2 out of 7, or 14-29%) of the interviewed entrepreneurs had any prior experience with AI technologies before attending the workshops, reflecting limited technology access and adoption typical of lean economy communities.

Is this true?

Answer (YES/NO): YES